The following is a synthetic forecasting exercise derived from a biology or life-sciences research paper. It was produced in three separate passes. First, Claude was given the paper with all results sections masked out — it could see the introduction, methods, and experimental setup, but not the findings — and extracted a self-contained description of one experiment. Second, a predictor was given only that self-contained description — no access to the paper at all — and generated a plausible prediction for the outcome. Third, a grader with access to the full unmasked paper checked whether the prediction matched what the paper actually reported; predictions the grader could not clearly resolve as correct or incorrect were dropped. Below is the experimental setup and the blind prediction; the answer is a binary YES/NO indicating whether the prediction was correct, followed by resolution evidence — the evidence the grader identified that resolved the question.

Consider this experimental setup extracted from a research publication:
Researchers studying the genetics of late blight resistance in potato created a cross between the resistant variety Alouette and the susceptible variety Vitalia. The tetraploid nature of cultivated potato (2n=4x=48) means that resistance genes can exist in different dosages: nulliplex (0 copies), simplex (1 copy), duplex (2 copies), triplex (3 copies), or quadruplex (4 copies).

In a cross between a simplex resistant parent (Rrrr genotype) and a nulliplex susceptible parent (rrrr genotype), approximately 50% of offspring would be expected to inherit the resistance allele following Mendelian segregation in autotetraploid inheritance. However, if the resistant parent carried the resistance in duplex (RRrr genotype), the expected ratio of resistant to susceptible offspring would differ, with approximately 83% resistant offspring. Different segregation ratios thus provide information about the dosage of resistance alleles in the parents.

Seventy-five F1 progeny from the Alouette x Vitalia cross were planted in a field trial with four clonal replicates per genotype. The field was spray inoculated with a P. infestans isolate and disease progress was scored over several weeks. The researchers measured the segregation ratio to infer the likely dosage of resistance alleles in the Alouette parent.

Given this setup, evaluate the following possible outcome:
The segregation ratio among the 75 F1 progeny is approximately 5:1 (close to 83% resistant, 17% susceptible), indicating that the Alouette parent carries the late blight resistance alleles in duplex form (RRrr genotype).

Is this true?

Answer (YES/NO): NO